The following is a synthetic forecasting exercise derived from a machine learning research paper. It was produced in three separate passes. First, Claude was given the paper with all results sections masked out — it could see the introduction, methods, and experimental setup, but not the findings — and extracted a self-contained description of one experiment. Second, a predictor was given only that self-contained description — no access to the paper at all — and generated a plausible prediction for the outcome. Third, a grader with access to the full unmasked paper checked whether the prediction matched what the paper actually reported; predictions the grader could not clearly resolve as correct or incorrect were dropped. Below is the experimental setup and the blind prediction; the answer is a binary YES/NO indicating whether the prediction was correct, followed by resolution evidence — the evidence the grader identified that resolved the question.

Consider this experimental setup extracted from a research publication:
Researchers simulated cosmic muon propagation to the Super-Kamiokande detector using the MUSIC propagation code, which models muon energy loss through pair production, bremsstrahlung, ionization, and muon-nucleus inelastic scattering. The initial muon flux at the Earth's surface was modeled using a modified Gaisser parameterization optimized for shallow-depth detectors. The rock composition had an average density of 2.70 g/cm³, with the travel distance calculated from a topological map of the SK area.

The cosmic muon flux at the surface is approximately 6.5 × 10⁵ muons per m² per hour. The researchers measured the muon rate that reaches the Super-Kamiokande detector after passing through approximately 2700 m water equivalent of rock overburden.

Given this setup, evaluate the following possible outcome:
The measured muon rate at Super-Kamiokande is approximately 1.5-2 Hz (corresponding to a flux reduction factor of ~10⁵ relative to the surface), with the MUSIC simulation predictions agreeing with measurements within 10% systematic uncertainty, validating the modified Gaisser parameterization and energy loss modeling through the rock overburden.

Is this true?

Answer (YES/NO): NO